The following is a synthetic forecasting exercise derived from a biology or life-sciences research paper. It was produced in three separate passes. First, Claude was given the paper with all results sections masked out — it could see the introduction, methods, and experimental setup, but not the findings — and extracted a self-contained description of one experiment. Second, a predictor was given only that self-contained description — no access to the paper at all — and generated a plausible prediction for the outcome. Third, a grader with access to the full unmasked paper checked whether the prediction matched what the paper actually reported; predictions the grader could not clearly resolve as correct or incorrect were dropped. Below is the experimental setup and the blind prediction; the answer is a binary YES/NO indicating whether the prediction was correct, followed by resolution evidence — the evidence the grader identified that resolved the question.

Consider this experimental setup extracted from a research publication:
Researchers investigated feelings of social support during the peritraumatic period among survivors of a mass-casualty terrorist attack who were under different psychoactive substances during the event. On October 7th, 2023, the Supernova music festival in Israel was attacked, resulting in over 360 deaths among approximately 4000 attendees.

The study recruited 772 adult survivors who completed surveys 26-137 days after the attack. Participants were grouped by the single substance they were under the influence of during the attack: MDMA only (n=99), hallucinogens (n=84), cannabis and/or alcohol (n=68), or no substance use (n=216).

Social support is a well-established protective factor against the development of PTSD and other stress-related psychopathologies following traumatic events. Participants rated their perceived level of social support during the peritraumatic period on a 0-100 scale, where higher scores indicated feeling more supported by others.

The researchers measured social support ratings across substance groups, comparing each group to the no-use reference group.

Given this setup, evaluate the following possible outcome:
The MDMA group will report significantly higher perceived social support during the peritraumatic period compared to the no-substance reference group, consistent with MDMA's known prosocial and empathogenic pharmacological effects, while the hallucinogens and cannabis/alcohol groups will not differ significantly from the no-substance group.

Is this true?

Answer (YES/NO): NO